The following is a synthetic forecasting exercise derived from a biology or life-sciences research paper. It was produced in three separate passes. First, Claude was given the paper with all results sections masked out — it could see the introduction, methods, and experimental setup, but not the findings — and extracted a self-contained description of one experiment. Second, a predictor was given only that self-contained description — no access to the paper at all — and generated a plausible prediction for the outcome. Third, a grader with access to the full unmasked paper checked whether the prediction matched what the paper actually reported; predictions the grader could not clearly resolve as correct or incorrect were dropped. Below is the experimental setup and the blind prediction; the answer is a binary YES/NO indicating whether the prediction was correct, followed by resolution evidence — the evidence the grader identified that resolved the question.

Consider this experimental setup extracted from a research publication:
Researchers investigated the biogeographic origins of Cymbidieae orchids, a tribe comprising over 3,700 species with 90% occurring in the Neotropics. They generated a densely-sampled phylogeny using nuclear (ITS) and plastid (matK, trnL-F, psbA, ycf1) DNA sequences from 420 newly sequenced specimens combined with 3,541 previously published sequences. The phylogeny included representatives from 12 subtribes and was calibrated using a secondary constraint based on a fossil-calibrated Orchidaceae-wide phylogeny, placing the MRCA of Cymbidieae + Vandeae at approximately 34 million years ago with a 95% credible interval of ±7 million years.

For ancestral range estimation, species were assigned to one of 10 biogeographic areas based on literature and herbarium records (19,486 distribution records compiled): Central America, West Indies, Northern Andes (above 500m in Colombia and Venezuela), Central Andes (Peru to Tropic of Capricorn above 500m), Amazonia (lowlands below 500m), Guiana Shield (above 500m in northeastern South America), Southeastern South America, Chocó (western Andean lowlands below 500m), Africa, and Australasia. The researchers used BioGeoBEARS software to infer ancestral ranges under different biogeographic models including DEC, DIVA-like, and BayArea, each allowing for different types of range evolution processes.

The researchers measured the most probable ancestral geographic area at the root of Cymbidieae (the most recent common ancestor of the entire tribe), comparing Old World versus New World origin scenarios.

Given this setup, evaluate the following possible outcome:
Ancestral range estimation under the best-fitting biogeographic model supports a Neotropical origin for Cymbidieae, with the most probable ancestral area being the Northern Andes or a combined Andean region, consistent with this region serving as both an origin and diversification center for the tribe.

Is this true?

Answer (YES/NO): NO